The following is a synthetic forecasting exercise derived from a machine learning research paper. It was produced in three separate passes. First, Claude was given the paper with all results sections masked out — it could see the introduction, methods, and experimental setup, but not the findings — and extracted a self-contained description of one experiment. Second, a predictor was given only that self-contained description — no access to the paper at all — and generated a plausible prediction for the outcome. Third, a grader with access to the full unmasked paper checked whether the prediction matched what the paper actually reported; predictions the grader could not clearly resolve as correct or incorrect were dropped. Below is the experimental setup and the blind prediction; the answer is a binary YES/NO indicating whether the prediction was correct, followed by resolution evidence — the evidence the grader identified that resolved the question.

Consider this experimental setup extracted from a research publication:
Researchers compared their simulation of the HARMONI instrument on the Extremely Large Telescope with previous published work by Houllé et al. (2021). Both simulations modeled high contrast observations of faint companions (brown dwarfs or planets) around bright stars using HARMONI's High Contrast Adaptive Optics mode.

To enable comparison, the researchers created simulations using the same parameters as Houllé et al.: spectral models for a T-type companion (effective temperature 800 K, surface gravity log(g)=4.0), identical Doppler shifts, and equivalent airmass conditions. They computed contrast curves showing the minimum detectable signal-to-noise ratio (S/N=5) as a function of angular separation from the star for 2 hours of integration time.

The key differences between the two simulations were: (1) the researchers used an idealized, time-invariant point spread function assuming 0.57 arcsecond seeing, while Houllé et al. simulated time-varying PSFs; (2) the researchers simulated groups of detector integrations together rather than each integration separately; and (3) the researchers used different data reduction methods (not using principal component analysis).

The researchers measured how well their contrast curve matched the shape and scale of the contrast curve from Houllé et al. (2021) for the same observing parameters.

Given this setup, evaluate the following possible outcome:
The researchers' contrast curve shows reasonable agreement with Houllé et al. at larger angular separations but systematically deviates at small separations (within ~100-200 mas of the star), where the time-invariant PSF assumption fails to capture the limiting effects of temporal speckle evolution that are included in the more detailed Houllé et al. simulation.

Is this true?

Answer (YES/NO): NO